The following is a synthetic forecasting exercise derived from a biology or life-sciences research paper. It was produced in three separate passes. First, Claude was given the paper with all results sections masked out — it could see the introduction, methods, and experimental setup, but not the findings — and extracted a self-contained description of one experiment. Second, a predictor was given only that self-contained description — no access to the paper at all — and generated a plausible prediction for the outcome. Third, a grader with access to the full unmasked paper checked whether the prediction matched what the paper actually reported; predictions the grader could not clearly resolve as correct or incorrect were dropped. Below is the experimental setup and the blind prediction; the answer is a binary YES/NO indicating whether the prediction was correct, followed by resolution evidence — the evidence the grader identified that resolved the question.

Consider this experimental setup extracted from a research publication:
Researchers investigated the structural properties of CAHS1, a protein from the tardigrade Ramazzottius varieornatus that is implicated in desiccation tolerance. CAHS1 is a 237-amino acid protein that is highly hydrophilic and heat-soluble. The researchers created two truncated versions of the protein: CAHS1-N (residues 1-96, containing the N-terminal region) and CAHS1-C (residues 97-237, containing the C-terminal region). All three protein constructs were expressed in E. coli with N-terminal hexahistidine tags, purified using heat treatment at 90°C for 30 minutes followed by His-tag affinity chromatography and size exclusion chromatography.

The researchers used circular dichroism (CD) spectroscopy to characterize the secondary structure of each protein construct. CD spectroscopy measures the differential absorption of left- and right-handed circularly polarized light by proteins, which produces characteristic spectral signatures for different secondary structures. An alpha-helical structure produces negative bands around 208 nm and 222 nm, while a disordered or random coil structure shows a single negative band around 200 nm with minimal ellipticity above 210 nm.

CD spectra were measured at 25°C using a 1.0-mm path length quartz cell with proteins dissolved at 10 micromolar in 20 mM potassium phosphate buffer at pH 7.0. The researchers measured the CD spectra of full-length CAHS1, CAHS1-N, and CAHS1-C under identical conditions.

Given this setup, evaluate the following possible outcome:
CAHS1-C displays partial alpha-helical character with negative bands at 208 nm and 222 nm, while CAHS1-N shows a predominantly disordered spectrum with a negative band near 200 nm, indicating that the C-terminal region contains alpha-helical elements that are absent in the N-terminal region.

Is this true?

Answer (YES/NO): YES